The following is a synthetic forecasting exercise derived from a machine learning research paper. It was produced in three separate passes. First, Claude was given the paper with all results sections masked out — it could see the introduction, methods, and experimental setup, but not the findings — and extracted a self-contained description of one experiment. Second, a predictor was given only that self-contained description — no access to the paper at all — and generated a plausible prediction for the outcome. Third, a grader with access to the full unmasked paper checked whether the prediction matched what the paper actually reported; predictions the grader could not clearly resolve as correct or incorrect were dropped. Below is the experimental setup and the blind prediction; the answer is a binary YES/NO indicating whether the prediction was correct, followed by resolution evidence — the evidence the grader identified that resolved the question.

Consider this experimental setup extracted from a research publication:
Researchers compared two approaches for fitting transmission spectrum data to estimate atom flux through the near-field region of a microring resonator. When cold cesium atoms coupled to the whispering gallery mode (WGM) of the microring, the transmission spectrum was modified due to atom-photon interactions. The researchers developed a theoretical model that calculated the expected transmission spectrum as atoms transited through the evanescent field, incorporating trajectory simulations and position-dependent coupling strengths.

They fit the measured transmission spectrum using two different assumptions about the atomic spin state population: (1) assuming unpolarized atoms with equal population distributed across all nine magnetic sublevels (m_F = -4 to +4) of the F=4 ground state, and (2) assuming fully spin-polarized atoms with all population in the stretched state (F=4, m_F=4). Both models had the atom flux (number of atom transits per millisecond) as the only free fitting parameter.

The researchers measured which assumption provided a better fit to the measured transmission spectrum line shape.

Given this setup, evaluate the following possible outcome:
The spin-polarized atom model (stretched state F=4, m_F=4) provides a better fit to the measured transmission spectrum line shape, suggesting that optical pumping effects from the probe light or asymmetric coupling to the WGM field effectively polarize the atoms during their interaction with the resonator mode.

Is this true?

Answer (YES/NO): NO